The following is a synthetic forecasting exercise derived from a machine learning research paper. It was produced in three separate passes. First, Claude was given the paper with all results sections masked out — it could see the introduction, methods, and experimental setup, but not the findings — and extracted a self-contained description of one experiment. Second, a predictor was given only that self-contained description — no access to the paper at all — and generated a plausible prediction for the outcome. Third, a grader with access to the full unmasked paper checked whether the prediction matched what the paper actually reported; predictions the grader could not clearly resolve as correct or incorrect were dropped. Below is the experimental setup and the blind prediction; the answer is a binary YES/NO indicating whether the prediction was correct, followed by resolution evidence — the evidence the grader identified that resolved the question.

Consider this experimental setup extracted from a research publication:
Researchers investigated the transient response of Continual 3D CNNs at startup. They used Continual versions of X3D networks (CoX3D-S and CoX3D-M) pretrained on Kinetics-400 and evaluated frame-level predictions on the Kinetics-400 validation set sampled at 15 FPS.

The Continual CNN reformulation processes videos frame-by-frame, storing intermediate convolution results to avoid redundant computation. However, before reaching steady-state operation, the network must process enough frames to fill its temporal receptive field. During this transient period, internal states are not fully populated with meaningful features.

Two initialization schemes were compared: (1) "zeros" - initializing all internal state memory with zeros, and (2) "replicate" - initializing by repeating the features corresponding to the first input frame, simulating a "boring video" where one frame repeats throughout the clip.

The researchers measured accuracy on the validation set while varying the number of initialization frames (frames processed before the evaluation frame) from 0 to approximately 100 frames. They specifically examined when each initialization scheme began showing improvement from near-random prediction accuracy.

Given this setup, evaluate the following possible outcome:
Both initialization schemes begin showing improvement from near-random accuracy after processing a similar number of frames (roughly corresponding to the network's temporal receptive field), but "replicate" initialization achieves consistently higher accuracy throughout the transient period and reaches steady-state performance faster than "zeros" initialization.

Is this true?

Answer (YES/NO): NO